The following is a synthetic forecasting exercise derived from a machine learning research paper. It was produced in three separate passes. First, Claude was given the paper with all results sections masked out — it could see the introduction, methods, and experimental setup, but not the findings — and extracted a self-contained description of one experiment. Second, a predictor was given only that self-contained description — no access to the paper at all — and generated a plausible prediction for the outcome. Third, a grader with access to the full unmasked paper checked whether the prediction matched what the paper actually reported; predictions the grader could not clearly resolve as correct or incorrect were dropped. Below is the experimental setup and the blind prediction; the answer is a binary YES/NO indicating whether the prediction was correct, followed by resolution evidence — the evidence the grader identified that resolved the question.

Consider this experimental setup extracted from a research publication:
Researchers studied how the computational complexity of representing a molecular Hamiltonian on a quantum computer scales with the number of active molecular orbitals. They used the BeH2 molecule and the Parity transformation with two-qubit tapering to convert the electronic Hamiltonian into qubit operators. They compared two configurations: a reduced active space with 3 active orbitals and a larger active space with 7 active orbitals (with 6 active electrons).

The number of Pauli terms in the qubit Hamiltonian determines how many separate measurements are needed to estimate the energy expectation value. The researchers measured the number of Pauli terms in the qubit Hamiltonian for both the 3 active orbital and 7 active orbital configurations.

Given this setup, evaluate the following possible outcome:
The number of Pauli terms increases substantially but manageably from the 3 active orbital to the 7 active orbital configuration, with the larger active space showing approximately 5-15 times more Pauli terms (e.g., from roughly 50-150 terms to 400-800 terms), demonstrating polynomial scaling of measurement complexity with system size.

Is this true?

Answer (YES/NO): NO